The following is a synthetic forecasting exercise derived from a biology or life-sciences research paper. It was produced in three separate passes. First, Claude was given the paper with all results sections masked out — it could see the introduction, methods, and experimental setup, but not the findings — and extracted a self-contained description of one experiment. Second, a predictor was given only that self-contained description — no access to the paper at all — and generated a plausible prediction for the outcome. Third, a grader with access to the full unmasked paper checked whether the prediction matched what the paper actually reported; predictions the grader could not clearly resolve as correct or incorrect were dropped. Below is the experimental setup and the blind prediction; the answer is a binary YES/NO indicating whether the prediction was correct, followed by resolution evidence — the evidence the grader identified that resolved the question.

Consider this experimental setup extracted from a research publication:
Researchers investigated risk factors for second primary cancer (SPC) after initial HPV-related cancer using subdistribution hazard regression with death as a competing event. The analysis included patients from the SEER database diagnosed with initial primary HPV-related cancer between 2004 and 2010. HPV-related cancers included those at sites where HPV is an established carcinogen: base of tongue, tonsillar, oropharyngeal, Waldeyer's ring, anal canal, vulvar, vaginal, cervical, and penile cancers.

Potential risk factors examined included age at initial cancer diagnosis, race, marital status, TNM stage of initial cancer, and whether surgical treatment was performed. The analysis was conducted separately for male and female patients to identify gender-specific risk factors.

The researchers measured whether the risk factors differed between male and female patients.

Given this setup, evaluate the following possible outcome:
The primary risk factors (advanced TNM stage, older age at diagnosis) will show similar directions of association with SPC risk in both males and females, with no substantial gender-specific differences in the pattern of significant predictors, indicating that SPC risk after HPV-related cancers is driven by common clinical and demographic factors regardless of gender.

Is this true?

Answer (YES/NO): NO